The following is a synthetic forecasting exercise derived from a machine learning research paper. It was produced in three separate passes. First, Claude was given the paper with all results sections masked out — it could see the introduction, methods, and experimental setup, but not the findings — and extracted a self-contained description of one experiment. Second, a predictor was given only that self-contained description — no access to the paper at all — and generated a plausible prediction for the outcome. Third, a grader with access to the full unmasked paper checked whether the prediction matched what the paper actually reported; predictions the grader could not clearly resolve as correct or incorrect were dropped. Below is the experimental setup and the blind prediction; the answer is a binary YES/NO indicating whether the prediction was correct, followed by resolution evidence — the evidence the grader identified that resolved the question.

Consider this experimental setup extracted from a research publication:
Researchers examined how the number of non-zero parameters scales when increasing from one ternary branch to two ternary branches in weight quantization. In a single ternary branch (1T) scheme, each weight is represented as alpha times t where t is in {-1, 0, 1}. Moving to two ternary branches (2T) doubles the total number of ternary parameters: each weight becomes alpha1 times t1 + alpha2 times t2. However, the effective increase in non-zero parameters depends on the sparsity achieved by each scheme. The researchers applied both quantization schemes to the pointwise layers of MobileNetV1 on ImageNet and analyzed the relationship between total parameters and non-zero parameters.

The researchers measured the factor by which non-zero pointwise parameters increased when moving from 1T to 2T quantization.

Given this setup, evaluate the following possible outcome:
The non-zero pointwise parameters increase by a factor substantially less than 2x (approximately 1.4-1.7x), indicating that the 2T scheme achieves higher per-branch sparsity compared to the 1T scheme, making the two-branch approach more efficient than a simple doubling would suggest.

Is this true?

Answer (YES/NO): YES